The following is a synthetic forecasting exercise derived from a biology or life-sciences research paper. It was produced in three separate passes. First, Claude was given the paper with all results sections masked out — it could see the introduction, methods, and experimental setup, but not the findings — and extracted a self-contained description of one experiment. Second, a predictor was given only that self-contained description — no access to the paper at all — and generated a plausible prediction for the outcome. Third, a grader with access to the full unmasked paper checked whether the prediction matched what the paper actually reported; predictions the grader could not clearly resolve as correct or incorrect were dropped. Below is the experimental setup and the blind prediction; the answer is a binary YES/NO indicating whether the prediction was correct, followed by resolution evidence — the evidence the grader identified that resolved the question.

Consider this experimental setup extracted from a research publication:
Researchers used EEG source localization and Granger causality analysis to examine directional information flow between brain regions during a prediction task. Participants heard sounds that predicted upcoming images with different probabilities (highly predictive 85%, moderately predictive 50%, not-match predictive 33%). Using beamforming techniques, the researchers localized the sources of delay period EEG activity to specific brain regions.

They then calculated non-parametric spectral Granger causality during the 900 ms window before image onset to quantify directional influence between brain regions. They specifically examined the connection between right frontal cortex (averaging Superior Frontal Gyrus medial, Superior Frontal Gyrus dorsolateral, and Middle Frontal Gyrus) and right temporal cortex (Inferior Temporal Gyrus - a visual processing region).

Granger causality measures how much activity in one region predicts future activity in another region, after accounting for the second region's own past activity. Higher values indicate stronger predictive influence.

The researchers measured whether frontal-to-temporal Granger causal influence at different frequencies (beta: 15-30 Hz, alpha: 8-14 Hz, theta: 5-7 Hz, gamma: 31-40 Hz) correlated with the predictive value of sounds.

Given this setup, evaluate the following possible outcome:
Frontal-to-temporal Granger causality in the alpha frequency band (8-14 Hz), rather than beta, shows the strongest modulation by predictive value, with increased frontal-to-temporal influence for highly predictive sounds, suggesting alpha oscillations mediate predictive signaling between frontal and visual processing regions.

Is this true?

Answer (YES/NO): NO